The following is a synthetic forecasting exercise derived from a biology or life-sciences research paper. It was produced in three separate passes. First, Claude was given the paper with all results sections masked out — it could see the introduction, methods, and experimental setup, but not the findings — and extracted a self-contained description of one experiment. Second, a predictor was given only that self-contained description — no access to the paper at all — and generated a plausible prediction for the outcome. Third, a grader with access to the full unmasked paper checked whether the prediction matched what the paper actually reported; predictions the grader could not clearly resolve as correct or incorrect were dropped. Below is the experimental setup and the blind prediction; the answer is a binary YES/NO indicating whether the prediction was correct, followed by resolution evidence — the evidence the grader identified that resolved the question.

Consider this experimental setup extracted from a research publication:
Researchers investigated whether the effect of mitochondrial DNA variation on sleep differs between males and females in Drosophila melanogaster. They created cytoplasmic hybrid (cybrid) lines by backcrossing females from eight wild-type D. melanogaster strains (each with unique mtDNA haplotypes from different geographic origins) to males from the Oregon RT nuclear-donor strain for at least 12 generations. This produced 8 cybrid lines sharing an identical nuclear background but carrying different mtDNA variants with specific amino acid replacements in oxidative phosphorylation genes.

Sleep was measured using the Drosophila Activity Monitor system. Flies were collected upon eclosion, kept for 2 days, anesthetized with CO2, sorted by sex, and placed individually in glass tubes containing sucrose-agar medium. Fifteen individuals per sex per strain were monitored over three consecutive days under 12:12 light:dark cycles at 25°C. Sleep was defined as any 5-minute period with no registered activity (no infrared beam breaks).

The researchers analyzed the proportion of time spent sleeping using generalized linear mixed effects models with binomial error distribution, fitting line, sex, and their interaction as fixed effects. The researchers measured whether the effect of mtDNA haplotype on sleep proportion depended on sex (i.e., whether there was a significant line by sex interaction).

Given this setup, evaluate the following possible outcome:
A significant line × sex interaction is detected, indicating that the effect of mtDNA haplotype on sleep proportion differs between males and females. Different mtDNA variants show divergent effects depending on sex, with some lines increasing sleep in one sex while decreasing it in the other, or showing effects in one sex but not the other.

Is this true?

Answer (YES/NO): YES